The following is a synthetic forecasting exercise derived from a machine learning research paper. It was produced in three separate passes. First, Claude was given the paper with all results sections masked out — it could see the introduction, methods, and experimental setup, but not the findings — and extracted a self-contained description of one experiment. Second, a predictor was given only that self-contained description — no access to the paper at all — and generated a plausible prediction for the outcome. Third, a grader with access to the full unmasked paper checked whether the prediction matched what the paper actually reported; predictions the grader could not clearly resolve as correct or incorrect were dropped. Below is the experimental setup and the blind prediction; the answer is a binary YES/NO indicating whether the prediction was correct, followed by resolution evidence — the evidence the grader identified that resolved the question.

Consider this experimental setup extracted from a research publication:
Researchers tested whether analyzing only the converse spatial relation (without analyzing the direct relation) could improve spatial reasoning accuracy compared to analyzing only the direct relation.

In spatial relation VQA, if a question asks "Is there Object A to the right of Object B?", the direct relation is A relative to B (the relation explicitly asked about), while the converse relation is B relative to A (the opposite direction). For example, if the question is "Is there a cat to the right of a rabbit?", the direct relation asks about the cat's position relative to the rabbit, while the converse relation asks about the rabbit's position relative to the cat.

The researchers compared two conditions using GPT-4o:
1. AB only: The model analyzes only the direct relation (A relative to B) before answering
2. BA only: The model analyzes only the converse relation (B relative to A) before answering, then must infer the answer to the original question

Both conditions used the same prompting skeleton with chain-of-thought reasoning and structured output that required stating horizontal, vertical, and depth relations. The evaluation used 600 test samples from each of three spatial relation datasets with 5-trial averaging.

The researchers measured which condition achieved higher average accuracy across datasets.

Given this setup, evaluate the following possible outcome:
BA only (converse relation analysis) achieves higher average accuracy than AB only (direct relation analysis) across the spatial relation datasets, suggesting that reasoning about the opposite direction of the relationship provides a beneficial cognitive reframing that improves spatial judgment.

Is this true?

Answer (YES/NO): YES